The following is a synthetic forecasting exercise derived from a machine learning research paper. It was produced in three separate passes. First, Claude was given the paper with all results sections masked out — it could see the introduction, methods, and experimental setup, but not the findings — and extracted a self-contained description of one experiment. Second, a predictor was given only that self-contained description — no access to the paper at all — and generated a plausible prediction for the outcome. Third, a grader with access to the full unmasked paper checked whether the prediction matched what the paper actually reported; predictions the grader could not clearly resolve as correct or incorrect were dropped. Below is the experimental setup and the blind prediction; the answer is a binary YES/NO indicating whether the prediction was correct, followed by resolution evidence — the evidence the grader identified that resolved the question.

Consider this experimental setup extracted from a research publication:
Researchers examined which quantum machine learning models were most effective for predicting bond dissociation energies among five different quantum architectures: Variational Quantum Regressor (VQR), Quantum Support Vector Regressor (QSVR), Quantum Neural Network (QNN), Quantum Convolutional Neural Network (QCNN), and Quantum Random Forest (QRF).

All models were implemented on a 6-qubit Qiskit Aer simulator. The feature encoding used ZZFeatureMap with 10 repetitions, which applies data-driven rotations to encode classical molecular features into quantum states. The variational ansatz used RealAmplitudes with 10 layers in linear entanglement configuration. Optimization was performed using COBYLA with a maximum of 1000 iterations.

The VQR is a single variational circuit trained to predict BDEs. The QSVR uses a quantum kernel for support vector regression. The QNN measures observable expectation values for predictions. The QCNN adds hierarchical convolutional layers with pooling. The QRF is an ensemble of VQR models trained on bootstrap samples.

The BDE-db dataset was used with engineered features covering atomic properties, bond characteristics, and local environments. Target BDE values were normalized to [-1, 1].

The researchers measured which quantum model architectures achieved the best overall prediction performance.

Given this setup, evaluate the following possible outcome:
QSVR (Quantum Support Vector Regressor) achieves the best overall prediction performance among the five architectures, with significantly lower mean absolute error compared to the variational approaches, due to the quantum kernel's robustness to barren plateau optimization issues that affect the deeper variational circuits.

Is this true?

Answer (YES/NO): NO